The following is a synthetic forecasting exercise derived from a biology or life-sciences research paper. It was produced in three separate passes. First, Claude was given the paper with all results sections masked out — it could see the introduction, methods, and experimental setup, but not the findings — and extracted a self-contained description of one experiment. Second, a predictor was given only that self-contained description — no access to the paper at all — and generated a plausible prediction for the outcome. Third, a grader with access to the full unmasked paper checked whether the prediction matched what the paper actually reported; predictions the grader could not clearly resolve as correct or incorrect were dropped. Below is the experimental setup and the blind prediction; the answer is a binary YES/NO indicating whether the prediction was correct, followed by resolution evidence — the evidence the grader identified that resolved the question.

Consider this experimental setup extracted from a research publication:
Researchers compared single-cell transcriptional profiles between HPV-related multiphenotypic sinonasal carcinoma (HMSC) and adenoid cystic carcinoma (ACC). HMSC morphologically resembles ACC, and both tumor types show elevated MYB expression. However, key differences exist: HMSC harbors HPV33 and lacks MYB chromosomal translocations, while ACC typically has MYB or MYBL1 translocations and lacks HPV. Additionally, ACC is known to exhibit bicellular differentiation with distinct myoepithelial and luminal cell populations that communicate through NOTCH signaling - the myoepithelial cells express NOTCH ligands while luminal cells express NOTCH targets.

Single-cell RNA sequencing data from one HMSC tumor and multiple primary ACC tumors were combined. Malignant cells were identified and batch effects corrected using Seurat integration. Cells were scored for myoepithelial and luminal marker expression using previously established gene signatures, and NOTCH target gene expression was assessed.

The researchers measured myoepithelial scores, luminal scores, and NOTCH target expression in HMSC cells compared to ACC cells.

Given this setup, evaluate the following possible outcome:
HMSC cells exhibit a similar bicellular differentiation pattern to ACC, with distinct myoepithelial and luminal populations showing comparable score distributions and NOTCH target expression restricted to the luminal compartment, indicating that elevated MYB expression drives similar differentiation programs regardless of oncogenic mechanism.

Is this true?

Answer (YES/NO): NO